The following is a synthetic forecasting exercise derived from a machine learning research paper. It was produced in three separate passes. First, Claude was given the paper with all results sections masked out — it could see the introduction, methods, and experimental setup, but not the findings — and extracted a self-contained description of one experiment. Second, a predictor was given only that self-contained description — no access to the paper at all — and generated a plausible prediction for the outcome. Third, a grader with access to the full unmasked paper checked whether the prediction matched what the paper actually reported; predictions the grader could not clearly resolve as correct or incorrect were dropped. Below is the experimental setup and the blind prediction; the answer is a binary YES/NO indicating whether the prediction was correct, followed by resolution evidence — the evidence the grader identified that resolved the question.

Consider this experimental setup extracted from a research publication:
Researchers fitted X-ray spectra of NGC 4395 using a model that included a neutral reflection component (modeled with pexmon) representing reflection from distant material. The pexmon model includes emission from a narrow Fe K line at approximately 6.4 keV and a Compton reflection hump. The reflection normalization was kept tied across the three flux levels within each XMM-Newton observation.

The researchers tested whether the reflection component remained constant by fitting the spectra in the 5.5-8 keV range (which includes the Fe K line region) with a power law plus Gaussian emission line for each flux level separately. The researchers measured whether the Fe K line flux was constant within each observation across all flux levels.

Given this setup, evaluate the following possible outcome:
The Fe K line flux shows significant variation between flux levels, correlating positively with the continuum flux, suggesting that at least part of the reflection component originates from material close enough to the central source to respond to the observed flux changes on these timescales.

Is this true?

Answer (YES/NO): NO